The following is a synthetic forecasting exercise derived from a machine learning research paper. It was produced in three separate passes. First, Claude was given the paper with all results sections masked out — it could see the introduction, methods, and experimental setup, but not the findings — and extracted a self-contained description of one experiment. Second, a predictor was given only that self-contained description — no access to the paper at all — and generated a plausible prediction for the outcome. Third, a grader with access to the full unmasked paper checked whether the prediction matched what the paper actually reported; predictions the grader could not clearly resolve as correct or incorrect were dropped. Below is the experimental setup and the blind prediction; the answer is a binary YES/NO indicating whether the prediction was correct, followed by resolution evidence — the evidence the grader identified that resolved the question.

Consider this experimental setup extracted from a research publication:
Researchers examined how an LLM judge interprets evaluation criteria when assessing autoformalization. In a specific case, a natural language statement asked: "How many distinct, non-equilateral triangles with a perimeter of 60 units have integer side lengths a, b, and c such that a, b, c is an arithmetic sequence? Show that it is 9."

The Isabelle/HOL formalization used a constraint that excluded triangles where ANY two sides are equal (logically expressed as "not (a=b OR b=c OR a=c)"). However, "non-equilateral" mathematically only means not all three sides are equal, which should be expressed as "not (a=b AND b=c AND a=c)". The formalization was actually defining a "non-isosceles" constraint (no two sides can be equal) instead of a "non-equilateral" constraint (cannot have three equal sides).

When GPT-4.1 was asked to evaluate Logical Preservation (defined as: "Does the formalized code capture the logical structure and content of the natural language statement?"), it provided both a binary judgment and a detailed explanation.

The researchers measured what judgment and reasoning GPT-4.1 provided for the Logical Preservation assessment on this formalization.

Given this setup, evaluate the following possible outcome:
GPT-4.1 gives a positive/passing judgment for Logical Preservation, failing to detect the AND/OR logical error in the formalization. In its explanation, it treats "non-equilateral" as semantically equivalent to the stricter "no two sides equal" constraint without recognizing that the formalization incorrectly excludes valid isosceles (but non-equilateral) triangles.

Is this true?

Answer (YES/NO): YES